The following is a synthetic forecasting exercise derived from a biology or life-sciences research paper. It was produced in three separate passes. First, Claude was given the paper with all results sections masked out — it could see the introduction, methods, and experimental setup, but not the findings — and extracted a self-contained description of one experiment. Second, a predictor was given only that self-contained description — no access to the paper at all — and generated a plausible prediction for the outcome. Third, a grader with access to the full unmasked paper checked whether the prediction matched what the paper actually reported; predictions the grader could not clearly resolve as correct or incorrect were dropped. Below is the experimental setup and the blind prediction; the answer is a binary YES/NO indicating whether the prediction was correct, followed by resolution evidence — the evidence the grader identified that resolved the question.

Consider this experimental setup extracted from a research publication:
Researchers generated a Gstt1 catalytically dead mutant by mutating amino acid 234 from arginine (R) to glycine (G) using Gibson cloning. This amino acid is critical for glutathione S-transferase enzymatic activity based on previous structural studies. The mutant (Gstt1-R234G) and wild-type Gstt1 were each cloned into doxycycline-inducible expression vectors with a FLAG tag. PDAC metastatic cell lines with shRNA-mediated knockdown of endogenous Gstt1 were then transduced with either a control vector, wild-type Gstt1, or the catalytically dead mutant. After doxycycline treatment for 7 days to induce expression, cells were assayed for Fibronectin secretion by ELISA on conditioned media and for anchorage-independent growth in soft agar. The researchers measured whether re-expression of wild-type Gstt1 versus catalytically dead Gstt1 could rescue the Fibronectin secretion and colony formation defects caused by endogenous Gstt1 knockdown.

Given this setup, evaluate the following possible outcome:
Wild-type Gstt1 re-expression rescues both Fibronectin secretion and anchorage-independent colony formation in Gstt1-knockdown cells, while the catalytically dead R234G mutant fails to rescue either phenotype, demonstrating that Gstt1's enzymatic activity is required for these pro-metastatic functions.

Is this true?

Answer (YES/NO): NO